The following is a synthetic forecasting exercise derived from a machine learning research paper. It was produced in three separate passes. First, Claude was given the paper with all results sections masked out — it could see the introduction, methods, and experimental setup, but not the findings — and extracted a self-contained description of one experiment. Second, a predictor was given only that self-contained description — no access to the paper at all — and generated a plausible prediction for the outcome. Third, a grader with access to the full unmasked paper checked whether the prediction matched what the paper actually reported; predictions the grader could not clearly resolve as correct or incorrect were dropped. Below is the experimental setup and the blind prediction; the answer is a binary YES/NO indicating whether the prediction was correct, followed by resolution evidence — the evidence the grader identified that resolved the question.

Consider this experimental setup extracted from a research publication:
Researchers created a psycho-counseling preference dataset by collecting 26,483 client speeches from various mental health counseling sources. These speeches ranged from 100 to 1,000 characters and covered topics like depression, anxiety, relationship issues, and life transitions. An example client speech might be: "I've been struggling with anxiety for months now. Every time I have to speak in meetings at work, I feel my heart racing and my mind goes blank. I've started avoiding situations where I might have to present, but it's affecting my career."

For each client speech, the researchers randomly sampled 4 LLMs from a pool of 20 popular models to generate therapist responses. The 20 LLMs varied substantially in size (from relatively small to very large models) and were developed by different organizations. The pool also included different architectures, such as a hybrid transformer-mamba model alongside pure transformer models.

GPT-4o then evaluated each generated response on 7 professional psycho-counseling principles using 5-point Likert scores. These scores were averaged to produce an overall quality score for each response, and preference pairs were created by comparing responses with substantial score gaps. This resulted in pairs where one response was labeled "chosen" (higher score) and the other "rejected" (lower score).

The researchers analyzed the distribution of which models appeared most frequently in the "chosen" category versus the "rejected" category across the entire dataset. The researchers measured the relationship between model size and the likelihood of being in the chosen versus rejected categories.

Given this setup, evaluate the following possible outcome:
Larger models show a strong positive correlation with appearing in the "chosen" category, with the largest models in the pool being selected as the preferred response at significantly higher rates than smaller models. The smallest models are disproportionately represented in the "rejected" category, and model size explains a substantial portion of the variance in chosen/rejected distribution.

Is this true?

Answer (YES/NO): NO